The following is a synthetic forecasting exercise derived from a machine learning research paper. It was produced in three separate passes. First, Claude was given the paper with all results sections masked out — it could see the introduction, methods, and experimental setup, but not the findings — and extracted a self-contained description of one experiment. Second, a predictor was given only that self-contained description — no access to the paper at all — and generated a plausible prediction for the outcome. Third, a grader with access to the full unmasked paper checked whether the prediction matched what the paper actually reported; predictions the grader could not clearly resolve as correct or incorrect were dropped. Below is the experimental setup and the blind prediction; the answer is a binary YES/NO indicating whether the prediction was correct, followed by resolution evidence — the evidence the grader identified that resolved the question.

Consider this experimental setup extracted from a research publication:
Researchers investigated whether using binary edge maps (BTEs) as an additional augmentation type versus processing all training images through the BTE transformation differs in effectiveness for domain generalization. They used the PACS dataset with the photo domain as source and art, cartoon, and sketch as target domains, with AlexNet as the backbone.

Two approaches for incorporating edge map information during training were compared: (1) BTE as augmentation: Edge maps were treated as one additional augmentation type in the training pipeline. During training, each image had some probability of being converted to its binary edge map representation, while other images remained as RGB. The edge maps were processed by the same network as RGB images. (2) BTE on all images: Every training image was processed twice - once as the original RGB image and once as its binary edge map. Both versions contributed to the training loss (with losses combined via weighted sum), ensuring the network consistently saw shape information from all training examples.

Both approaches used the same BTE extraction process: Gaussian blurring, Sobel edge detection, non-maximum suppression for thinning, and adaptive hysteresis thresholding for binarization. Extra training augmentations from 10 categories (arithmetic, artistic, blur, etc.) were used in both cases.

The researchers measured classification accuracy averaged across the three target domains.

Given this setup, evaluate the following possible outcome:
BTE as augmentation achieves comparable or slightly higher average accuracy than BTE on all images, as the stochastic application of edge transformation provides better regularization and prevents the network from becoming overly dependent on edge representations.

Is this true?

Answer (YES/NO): NO